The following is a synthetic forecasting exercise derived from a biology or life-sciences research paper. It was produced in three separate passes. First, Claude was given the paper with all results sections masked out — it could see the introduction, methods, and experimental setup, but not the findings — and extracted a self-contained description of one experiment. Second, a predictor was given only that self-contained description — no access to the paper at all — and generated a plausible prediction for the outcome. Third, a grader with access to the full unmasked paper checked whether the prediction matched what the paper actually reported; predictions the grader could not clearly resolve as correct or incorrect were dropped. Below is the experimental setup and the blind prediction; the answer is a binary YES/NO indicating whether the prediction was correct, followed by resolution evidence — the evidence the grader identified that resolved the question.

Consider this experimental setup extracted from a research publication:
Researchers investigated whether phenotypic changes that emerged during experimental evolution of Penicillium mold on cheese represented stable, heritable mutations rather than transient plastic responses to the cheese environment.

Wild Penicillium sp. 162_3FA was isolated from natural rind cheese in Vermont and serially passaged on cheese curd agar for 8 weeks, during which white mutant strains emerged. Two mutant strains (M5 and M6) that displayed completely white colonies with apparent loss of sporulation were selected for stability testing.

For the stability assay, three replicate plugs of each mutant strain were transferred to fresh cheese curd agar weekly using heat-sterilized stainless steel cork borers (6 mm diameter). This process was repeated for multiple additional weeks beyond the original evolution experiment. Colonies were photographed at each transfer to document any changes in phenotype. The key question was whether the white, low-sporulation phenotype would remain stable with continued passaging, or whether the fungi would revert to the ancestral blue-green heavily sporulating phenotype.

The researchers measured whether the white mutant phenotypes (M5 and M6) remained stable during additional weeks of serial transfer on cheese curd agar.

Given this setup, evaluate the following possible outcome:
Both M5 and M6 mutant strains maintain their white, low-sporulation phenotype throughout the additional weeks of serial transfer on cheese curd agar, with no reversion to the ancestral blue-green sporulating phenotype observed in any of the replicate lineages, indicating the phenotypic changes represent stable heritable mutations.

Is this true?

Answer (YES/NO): YES